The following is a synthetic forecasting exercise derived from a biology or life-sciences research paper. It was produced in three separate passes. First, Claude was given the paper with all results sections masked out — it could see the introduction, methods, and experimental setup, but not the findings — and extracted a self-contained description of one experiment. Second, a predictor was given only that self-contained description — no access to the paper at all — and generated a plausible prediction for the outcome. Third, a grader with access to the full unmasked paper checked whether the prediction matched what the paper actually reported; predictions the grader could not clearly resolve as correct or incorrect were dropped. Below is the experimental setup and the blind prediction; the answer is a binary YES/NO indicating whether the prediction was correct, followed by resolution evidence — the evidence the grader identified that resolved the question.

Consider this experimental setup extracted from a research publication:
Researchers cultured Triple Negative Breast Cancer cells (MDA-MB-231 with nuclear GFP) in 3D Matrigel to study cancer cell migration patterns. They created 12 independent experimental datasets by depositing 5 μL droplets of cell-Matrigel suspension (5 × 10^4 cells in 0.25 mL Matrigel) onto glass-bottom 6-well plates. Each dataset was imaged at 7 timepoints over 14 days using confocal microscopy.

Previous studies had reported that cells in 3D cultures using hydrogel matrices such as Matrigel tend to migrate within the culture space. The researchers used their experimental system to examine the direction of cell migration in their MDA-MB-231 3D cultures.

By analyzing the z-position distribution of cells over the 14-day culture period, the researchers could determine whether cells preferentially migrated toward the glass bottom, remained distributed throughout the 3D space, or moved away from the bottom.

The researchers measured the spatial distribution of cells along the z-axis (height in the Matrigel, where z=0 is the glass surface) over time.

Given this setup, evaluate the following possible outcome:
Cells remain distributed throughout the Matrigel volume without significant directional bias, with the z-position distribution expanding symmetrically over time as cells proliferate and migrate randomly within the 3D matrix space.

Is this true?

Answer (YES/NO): NO